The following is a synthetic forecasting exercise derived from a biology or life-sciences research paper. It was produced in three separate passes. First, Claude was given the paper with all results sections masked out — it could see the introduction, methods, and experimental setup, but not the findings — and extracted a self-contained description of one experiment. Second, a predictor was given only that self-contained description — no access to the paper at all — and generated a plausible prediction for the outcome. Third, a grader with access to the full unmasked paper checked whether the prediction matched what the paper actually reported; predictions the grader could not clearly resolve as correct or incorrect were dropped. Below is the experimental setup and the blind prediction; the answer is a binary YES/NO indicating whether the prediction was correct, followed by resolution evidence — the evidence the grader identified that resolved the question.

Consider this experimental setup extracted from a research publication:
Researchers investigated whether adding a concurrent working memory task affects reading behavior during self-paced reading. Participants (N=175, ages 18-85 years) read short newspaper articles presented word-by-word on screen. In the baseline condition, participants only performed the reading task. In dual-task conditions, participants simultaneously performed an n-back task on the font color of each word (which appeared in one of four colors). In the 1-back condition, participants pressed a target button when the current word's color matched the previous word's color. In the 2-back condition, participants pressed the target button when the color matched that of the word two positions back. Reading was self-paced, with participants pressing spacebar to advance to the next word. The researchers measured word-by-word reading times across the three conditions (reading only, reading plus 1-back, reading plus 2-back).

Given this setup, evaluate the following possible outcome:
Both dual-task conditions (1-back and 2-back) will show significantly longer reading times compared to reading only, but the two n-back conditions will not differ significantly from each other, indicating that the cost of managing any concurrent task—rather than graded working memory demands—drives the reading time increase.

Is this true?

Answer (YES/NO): NO